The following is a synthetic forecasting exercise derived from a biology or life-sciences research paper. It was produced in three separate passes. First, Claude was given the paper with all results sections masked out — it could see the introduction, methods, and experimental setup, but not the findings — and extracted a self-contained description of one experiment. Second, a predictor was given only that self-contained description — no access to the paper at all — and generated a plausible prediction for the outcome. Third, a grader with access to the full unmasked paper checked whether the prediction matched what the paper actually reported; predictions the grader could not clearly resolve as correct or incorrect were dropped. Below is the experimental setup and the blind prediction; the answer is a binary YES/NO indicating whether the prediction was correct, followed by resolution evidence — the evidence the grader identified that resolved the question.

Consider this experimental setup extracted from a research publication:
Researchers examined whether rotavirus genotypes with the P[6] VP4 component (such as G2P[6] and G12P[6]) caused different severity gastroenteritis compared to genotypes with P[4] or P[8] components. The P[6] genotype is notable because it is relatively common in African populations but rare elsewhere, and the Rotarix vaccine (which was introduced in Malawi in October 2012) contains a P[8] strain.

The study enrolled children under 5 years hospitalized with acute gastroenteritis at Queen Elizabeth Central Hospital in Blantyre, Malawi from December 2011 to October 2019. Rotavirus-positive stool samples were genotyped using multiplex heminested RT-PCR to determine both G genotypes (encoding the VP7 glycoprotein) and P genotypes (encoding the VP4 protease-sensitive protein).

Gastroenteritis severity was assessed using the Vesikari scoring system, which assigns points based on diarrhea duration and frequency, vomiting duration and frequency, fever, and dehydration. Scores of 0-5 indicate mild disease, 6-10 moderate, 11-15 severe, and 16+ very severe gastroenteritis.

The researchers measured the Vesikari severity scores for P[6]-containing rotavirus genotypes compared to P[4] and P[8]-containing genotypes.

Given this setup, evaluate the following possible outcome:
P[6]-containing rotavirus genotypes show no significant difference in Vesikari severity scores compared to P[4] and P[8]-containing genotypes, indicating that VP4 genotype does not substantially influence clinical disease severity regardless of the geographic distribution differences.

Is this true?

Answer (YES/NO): YES